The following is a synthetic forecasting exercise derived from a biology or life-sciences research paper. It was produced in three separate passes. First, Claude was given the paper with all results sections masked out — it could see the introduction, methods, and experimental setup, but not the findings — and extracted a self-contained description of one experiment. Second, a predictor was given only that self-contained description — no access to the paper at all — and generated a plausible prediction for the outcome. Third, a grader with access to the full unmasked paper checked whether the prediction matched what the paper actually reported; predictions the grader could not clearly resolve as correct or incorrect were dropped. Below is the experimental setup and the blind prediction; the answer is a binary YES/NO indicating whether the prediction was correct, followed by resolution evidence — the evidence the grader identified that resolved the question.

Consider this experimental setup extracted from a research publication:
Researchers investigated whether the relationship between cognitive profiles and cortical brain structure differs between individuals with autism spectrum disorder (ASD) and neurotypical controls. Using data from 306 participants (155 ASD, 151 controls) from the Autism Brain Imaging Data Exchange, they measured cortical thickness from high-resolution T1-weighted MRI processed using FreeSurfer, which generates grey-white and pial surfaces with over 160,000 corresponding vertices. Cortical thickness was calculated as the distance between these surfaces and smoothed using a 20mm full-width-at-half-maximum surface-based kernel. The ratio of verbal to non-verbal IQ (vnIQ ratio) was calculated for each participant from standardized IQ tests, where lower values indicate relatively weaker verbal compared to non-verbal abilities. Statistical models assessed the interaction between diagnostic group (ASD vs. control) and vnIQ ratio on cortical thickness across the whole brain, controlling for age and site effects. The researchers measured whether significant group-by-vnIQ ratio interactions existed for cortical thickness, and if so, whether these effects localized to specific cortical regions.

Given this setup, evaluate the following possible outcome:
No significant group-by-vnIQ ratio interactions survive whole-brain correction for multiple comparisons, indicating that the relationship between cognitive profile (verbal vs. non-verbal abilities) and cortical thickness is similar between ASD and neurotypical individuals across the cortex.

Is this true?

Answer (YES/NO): NO